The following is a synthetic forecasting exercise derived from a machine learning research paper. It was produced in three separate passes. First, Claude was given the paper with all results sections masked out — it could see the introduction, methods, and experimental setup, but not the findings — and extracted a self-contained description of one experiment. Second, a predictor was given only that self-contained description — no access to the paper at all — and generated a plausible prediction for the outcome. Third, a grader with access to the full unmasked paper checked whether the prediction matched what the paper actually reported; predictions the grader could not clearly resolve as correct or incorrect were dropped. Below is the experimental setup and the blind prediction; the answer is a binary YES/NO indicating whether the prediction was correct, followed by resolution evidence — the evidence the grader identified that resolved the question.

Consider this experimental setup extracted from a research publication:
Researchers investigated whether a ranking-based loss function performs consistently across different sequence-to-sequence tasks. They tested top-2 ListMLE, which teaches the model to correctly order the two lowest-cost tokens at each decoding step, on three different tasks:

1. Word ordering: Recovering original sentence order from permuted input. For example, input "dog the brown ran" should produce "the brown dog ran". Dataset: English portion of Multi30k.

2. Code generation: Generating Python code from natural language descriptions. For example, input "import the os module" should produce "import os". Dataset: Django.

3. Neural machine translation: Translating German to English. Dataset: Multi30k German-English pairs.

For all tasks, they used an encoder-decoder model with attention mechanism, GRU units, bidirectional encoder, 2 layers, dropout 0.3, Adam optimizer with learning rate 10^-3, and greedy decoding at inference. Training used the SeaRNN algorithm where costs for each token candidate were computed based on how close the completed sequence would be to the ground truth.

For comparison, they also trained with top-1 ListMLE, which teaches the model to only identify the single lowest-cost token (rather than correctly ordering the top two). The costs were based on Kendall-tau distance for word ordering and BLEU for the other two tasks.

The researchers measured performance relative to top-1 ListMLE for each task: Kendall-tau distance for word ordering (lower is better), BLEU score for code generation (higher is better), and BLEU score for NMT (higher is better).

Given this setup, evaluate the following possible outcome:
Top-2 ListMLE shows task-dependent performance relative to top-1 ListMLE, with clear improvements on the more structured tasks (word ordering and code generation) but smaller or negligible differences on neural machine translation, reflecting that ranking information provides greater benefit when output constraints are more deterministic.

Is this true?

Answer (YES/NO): NO